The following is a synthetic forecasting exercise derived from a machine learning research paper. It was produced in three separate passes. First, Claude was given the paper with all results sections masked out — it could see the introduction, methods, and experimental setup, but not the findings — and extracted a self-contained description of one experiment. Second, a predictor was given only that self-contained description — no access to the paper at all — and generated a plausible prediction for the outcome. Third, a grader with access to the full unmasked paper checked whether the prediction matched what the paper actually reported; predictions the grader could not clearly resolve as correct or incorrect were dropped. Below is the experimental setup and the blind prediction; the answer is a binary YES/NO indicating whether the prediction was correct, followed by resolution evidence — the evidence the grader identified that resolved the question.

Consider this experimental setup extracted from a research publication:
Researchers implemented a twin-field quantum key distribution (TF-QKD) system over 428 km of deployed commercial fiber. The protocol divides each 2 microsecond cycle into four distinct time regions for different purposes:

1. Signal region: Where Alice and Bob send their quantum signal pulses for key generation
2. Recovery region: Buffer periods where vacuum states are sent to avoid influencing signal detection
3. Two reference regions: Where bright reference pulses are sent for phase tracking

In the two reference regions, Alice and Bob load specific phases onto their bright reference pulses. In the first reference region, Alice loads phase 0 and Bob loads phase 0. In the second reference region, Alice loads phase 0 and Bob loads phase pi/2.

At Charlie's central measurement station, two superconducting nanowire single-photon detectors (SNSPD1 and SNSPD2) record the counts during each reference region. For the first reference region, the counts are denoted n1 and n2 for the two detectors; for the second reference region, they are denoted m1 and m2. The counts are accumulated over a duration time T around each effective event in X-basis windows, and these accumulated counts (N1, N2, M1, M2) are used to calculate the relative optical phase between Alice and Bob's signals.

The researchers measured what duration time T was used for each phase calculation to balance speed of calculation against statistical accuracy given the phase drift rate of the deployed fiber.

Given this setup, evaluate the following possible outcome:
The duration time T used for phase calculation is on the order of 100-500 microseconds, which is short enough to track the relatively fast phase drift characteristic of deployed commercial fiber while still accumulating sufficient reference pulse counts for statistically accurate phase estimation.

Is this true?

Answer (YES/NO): NO